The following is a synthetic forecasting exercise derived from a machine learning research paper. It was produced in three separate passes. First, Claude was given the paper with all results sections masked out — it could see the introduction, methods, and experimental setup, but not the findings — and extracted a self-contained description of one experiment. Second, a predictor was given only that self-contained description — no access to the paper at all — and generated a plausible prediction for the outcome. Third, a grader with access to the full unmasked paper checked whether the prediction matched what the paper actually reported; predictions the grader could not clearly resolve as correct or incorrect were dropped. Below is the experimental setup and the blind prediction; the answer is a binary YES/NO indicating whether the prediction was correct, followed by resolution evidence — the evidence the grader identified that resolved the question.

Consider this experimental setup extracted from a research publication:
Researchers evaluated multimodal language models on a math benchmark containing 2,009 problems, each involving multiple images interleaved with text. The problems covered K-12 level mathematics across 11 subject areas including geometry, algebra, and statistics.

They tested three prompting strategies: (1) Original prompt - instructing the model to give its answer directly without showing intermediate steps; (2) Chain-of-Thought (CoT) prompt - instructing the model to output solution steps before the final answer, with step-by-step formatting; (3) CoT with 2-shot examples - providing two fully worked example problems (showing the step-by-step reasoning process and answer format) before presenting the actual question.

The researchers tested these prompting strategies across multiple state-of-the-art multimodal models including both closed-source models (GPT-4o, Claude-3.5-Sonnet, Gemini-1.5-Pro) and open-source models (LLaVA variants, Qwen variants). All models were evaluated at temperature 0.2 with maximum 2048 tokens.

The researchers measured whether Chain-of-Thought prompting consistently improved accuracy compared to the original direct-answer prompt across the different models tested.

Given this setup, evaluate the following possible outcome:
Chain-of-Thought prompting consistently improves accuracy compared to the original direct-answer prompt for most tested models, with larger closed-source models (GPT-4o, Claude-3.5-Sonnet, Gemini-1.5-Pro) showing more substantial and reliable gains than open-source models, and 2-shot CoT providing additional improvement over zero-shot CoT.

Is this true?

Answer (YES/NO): NO